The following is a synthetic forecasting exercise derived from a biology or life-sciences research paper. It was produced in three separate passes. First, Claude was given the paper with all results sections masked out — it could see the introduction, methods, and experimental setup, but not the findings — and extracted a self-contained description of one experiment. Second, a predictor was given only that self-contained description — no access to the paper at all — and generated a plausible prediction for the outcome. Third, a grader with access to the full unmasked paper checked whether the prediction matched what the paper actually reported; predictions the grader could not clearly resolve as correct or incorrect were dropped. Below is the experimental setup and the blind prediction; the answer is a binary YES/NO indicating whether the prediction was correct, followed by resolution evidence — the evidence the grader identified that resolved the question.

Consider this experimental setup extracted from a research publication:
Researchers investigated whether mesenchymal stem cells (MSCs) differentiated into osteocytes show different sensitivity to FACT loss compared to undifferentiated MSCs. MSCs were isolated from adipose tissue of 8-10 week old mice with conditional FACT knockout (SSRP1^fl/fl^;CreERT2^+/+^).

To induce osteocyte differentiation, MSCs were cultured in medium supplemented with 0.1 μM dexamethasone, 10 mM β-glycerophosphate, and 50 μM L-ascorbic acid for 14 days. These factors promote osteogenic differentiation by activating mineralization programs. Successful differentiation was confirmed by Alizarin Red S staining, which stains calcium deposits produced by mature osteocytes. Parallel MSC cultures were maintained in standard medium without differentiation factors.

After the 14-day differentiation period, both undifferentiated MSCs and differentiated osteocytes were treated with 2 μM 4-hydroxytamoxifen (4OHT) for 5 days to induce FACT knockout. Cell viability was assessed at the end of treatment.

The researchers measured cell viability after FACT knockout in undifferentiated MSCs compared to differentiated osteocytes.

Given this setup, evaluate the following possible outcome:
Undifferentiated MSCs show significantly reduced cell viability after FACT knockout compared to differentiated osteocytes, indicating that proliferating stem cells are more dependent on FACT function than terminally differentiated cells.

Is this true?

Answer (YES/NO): YES